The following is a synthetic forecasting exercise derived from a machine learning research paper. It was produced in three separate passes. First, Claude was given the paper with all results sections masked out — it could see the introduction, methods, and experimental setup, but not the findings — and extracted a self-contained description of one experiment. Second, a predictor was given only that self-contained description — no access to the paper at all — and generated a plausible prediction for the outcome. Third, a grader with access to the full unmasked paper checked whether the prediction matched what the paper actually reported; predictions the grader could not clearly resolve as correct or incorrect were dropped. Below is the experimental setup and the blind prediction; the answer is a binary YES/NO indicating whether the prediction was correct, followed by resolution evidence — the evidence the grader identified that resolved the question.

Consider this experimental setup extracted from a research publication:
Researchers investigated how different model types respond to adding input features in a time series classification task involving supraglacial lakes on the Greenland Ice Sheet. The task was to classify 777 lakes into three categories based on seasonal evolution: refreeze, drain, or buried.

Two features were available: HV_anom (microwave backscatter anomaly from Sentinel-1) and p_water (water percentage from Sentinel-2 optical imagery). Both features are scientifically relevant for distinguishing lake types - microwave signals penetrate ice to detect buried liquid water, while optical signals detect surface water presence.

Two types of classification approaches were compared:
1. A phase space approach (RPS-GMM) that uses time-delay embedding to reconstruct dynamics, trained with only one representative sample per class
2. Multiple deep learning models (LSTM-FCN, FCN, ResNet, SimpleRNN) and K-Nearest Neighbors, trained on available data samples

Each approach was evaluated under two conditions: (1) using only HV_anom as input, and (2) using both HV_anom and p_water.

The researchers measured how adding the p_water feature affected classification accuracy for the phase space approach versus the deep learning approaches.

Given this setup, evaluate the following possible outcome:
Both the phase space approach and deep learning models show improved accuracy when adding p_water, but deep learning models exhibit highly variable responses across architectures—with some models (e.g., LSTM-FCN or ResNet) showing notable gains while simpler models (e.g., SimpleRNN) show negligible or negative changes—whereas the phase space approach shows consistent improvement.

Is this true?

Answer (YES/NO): NO